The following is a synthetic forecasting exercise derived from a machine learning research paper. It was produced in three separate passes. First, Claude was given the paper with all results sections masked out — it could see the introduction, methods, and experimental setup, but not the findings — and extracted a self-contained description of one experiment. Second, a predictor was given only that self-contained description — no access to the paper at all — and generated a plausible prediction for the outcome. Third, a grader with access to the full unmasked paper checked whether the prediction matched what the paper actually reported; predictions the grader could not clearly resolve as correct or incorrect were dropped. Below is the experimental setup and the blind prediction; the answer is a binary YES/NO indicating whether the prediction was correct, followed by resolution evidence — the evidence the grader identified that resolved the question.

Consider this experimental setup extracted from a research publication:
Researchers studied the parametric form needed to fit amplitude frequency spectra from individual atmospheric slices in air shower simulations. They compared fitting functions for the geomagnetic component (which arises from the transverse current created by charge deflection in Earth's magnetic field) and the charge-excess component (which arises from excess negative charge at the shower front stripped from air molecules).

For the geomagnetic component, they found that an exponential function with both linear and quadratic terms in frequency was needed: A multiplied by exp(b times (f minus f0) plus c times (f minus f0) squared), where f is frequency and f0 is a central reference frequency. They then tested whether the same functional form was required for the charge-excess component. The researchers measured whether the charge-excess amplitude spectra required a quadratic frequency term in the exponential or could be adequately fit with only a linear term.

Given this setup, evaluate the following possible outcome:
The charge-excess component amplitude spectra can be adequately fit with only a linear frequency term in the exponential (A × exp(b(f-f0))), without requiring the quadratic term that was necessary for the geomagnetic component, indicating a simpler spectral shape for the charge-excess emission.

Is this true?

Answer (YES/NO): YES